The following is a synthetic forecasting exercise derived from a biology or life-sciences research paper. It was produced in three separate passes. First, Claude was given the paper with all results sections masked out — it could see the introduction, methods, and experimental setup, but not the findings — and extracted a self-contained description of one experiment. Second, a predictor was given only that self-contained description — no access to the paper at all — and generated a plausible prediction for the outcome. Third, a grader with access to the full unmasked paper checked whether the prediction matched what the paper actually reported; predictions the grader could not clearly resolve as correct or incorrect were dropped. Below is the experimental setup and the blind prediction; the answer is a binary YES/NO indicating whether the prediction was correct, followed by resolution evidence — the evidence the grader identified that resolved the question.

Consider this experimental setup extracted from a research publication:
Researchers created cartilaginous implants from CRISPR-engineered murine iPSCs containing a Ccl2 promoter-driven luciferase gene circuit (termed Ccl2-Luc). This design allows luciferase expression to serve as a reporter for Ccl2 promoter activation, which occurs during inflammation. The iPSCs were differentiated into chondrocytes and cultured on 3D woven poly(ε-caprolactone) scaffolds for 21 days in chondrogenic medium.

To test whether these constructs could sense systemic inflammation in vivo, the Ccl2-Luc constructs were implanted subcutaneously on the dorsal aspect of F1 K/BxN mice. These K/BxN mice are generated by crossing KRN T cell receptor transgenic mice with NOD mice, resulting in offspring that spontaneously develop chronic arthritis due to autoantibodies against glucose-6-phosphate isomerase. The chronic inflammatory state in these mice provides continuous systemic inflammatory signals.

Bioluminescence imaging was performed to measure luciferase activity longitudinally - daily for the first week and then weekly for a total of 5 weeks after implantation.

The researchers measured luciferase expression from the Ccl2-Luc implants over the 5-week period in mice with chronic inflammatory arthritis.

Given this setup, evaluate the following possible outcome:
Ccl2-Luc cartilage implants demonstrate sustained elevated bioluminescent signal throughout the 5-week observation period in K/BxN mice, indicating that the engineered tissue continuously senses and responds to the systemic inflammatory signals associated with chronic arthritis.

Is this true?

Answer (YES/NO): YES